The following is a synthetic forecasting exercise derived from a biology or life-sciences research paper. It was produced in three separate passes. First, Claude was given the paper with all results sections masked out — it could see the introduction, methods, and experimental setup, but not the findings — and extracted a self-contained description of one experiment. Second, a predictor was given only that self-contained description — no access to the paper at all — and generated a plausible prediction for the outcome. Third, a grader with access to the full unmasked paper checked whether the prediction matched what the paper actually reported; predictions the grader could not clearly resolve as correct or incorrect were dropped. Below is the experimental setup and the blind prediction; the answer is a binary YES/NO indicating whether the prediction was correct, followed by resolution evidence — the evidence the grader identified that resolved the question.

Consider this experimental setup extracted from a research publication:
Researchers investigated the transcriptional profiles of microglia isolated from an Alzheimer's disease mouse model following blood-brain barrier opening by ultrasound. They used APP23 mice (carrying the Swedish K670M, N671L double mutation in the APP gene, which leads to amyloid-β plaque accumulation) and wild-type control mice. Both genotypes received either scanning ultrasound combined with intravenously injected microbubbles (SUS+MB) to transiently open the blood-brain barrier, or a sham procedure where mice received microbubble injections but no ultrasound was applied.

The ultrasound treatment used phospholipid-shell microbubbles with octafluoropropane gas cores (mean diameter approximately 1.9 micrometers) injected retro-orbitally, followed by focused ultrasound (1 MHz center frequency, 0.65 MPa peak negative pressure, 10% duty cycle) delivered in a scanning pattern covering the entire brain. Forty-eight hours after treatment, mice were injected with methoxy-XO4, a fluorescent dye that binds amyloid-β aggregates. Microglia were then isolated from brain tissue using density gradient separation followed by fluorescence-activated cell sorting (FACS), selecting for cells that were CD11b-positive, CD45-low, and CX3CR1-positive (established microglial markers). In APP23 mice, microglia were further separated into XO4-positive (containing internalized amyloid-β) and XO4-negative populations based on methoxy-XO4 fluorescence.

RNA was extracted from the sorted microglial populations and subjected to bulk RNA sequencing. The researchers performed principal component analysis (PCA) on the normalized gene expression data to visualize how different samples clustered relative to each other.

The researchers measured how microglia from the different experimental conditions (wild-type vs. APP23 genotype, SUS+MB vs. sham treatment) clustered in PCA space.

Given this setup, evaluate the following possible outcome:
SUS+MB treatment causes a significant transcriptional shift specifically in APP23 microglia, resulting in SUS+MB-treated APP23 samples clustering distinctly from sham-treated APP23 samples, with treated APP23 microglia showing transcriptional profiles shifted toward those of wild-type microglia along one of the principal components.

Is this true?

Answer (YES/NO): NO